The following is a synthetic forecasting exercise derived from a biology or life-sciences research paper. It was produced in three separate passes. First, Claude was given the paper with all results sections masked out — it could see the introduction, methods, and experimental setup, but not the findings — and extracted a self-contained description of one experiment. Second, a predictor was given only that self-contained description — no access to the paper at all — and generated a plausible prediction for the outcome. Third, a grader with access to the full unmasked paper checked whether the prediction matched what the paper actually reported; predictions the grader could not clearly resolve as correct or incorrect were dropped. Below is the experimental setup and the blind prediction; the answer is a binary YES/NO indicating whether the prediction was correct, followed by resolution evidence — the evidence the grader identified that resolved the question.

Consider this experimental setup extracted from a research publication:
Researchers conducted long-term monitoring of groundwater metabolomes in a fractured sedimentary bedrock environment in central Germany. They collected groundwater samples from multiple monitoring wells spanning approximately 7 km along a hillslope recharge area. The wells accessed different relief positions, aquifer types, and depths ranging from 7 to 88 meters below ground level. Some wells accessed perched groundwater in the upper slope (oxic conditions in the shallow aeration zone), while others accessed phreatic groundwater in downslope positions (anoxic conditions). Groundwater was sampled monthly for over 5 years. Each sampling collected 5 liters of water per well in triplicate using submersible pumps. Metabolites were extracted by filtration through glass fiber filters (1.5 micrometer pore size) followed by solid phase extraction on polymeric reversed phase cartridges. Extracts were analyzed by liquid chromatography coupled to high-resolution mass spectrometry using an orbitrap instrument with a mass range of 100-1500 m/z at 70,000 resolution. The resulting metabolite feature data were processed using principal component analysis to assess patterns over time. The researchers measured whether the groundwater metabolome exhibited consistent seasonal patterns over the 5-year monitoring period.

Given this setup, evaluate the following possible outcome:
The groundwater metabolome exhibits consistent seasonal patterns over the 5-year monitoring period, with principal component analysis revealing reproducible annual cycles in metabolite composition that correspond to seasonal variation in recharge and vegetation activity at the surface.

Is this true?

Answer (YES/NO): NO